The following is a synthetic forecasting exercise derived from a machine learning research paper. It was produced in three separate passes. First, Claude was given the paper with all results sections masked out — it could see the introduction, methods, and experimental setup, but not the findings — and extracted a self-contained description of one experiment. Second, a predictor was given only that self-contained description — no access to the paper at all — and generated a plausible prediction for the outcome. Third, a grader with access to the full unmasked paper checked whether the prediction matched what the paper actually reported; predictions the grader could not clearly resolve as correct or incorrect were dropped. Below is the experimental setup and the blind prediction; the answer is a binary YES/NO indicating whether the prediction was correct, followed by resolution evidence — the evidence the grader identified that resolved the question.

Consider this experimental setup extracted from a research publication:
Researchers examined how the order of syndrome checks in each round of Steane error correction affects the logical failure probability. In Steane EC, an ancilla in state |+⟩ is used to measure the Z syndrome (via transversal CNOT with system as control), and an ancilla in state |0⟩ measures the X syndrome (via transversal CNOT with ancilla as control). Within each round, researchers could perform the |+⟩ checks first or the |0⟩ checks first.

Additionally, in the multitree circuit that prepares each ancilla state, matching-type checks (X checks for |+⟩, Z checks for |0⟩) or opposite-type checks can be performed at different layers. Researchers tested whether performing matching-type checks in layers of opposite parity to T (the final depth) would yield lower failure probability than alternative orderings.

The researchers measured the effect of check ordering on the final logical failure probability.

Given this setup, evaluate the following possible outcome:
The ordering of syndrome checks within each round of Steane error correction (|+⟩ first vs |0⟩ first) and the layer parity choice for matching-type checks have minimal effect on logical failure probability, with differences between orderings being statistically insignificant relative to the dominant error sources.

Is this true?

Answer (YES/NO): NO